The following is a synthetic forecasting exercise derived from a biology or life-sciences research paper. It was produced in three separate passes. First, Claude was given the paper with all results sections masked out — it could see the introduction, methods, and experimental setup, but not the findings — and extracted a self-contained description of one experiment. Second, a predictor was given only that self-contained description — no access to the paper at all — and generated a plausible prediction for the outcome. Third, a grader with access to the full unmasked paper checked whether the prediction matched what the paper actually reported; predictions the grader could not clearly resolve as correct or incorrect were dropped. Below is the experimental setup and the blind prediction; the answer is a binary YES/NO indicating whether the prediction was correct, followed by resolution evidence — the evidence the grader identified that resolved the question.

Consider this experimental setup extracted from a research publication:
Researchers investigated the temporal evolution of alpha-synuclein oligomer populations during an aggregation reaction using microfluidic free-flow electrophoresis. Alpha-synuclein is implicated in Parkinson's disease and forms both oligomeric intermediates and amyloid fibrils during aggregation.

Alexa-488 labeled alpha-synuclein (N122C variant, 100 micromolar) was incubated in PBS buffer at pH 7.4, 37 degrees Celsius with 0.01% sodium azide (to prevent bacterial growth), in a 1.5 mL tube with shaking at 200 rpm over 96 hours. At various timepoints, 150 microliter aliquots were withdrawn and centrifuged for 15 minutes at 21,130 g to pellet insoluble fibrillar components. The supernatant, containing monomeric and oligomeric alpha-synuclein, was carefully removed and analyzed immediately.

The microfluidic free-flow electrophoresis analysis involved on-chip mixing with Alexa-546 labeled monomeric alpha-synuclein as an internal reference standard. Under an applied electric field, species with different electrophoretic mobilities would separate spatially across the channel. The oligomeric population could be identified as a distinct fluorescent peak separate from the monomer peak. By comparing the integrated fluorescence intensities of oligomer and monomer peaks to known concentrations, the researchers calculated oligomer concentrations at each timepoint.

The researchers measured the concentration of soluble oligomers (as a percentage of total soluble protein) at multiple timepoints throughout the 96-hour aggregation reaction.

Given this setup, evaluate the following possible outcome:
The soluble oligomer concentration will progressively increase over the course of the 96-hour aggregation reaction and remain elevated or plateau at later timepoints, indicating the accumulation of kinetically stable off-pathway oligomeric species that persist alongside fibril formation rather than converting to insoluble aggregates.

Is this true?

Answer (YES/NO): NO